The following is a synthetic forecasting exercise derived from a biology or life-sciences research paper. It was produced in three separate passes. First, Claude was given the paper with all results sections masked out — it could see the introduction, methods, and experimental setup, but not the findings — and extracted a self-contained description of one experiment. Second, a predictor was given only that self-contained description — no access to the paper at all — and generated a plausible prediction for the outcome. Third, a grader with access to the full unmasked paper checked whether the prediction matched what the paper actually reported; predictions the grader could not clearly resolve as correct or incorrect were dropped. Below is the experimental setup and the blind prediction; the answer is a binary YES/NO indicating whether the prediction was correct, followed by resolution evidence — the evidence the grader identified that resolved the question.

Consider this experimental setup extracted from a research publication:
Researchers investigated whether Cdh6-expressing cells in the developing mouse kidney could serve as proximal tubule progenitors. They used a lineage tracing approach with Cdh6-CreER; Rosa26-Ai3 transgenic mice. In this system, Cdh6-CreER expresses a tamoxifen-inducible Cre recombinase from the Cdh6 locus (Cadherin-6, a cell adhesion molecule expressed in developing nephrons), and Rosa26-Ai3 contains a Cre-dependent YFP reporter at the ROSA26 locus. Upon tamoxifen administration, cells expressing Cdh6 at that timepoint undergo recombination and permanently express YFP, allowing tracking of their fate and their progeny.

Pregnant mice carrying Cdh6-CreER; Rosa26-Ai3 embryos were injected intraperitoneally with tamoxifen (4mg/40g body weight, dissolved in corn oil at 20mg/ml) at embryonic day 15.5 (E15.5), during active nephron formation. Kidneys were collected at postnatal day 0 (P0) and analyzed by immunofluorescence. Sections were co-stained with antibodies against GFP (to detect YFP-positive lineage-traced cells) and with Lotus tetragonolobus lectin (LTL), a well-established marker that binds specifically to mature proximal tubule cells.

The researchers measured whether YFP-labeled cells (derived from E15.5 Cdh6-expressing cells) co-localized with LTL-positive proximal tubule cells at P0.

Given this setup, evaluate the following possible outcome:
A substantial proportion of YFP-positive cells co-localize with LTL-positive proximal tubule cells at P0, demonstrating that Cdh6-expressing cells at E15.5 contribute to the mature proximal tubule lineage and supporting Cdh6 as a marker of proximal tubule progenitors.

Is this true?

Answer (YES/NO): YES